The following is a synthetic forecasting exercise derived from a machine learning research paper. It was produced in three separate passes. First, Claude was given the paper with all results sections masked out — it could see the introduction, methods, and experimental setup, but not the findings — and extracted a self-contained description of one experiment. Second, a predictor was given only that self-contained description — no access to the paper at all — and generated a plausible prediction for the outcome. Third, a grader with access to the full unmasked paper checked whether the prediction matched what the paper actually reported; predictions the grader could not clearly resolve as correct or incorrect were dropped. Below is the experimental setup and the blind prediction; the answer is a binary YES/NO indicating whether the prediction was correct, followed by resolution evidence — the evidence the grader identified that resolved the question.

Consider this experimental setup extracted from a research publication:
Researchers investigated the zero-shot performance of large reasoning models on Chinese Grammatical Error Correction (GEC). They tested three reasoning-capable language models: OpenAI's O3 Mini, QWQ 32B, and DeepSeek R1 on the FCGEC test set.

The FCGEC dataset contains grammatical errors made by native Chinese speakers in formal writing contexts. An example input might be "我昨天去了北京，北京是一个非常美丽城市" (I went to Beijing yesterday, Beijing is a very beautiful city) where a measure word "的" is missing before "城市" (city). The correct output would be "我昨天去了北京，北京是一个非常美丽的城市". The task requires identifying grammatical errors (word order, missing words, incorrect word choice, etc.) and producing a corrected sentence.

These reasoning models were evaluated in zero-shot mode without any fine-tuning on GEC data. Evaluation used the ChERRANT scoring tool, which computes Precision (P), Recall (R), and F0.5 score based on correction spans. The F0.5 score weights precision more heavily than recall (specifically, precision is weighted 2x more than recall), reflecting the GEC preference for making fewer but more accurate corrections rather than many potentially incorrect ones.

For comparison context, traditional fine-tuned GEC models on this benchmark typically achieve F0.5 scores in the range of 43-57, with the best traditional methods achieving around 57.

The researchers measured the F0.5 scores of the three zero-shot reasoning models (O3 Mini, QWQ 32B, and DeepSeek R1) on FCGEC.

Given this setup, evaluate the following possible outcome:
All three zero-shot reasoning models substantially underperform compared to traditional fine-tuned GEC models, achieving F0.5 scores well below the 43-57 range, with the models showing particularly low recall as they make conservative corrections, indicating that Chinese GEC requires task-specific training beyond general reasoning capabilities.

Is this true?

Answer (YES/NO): NO